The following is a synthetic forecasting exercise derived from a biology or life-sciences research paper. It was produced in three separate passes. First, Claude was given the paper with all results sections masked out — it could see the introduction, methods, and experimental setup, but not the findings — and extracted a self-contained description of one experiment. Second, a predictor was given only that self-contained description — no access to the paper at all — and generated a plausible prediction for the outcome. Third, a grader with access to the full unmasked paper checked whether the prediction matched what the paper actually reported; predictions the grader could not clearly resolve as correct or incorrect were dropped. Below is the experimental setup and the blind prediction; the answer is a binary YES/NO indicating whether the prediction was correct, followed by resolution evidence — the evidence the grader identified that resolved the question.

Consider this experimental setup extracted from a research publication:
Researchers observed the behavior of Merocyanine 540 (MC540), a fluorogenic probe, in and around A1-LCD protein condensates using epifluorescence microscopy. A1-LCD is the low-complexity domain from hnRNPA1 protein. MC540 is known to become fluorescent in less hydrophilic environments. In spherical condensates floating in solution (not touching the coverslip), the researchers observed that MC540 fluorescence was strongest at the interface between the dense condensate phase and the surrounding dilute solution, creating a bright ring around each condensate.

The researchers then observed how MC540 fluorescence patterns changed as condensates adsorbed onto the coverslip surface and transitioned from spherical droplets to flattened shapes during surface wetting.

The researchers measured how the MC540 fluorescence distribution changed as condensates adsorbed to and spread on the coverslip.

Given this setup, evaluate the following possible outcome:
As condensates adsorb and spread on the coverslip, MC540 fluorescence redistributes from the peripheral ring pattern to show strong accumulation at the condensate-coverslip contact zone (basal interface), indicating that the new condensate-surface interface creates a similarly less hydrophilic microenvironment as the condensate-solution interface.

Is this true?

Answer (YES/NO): NO